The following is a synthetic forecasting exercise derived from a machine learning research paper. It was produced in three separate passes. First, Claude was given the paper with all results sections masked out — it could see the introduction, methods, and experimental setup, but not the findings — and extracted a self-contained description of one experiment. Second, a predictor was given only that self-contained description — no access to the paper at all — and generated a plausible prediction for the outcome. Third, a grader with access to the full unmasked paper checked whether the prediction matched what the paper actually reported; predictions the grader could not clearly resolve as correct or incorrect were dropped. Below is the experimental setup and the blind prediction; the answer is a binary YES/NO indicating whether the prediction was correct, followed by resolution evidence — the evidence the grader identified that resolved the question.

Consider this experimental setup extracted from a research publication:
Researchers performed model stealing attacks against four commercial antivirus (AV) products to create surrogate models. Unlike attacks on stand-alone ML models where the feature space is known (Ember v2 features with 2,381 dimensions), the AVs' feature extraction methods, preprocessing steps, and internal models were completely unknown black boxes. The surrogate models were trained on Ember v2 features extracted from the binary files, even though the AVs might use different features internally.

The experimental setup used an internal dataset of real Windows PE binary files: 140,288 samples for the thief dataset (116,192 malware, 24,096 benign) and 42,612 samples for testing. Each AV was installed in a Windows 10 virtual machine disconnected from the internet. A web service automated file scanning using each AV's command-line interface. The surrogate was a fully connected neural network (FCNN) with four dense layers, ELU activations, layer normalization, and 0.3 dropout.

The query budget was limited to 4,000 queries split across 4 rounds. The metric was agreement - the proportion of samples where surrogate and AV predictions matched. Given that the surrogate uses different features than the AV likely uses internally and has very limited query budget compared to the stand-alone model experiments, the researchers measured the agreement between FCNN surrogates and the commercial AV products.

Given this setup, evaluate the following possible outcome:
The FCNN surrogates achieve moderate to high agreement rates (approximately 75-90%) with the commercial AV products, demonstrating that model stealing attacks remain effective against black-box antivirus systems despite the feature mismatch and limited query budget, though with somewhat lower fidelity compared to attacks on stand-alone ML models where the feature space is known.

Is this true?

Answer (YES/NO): NO